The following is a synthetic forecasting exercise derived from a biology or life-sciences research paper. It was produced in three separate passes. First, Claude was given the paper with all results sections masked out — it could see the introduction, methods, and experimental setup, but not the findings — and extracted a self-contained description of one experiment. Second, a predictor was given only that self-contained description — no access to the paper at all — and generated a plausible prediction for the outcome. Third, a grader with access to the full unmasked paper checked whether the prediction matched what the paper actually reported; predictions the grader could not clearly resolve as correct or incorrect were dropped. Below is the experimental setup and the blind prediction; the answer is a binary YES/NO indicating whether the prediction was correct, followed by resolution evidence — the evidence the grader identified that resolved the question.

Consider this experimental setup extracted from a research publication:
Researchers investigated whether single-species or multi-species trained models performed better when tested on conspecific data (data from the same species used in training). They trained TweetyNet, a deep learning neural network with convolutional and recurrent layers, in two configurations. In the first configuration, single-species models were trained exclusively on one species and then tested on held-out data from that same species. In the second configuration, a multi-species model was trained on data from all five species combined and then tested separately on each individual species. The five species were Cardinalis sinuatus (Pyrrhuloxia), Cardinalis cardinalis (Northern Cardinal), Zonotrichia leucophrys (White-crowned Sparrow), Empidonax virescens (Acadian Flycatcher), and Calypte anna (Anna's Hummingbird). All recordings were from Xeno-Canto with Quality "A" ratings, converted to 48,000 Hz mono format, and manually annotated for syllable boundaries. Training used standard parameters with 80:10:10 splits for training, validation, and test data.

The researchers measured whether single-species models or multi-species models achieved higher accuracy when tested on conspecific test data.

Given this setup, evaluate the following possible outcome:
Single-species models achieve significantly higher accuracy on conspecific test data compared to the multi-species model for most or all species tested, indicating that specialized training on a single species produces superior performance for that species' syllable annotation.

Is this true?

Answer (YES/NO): NO